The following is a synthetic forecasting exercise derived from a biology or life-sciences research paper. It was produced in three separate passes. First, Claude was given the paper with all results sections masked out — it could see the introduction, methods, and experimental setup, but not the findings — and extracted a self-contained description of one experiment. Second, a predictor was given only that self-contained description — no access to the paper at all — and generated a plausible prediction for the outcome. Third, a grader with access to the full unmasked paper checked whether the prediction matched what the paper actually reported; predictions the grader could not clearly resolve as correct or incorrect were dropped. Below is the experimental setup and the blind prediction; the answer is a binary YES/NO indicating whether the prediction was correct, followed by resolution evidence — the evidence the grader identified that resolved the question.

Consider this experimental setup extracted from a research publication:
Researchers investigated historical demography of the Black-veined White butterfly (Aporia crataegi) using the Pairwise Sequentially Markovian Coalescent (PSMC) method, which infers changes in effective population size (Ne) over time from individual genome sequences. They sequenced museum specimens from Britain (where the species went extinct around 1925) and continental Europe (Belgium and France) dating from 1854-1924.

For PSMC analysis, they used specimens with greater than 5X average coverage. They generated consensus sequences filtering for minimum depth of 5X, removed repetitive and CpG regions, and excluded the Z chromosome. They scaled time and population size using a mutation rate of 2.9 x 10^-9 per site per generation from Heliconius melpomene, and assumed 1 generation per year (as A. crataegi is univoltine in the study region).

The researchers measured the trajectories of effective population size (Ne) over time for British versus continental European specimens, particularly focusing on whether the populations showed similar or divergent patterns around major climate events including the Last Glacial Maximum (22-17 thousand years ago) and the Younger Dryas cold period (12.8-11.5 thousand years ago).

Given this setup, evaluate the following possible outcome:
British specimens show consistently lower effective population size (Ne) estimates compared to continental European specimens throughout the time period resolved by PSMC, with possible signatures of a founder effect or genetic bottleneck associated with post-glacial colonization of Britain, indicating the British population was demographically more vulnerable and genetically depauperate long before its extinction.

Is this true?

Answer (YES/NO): NO